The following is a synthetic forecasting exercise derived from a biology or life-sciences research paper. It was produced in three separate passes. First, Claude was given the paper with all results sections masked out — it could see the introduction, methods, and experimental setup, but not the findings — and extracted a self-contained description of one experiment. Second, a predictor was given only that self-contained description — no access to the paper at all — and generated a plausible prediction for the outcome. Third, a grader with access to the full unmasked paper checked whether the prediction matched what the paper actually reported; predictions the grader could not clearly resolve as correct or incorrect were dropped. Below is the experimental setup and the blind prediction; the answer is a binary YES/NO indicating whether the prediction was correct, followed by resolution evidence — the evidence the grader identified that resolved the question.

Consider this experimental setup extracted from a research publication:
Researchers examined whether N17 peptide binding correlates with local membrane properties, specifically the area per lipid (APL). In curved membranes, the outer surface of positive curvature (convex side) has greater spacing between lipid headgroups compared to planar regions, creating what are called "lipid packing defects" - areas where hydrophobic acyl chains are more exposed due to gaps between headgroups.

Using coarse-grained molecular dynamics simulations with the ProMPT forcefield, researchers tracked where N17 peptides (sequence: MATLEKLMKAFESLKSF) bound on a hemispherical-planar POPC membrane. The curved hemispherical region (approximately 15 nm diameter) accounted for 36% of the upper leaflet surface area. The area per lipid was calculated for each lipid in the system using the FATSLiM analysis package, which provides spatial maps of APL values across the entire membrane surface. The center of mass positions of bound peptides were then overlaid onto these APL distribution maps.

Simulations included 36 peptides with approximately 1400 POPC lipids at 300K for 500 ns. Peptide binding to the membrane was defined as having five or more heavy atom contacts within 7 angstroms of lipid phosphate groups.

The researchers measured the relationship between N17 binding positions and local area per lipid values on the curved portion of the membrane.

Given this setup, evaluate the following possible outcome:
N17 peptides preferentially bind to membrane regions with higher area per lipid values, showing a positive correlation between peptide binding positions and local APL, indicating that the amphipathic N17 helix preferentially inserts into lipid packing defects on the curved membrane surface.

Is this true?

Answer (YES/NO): YES